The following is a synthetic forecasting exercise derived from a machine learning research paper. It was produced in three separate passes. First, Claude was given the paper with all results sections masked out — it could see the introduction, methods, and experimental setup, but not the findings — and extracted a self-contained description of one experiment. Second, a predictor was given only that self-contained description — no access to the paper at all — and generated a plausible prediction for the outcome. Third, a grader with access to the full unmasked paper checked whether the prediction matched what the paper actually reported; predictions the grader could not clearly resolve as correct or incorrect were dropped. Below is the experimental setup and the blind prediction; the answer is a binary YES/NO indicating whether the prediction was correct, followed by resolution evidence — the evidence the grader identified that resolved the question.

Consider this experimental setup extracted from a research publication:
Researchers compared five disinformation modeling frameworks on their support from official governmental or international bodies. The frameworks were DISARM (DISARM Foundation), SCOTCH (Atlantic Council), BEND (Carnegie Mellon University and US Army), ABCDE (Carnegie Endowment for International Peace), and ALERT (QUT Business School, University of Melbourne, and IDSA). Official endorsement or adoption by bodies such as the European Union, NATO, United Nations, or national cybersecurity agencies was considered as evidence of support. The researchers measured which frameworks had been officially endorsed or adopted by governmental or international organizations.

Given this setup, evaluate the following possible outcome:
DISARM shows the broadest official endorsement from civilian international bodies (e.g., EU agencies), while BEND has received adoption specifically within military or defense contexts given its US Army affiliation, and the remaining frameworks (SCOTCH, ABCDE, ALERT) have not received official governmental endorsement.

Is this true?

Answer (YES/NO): NO